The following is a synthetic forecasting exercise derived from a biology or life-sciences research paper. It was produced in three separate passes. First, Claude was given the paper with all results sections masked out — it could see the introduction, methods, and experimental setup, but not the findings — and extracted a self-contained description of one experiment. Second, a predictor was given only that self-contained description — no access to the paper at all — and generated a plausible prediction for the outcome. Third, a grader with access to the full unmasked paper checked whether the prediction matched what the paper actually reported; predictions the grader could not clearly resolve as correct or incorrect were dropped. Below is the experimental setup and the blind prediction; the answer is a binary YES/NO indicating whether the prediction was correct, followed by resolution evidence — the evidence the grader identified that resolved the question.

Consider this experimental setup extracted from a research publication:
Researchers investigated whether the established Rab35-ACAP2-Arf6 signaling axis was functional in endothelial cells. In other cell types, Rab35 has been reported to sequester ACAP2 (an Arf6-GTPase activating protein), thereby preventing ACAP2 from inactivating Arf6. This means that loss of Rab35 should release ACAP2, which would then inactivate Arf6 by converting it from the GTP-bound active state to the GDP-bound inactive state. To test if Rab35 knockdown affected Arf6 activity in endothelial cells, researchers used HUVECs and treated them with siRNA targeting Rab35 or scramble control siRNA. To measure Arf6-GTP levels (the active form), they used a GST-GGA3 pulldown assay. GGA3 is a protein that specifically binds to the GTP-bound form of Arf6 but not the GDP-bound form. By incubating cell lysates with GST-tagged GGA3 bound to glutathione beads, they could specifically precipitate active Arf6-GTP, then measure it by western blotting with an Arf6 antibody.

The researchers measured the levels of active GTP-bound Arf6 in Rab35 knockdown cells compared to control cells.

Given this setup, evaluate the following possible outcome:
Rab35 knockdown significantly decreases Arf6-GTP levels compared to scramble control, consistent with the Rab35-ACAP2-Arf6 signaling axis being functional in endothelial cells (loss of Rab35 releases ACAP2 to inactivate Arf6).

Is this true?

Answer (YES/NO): NO